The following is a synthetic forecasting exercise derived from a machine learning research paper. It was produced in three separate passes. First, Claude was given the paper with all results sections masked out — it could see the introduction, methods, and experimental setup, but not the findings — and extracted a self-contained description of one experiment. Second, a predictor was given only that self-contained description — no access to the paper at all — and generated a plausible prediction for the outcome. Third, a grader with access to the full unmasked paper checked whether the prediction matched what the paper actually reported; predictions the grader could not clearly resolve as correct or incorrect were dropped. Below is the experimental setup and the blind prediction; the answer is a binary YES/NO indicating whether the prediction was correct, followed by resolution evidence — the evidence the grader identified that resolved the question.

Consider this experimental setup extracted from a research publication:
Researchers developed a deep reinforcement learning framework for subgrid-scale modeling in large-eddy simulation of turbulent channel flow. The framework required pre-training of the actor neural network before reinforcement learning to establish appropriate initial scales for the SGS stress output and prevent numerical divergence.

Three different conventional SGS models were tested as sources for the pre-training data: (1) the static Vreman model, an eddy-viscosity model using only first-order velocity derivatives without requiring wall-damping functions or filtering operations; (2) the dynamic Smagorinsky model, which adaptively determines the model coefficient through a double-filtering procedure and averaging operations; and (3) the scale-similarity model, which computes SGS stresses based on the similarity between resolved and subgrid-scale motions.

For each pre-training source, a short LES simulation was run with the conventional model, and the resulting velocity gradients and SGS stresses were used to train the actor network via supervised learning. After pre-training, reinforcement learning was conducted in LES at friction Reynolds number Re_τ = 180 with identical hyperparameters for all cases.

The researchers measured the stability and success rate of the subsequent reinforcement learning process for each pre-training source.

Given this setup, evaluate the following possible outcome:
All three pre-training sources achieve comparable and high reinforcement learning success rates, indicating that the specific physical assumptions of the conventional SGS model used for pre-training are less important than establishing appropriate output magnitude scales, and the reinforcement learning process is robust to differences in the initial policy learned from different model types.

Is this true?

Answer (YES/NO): NO